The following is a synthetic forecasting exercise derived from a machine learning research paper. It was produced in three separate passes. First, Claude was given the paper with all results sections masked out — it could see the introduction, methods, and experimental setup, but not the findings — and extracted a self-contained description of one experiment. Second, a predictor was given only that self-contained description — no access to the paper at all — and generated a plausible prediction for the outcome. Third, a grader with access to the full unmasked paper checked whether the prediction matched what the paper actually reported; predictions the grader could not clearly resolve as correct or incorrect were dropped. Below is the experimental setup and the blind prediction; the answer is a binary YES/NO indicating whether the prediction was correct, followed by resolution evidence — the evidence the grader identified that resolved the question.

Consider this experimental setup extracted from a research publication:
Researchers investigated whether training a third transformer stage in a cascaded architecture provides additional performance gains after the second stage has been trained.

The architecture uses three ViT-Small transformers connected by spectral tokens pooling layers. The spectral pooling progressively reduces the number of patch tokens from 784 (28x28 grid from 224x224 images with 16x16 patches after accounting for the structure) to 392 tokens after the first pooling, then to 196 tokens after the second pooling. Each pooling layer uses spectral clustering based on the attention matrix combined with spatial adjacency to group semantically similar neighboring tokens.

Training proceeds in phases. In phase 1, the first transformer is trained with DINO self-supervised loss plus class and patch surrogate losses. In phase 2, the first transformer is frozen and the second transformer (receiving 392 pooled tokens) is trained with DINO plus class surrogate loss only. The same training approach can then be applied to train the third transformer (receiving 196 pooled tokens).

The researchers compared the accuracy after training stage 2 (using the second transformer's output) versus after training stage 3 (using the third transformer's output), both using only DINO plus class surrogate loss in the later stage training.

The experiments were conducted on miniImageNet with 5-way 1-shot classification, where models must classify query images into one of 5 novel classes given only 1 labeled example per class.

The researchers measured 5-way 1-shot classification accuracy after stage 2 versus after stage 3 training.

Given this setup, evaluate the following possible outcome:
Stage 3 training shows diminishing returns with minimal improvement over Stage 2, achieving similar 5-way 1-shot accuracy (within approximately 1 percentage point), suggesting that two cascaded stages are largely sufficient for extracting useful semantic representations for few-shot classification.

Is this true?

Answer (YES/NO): NO